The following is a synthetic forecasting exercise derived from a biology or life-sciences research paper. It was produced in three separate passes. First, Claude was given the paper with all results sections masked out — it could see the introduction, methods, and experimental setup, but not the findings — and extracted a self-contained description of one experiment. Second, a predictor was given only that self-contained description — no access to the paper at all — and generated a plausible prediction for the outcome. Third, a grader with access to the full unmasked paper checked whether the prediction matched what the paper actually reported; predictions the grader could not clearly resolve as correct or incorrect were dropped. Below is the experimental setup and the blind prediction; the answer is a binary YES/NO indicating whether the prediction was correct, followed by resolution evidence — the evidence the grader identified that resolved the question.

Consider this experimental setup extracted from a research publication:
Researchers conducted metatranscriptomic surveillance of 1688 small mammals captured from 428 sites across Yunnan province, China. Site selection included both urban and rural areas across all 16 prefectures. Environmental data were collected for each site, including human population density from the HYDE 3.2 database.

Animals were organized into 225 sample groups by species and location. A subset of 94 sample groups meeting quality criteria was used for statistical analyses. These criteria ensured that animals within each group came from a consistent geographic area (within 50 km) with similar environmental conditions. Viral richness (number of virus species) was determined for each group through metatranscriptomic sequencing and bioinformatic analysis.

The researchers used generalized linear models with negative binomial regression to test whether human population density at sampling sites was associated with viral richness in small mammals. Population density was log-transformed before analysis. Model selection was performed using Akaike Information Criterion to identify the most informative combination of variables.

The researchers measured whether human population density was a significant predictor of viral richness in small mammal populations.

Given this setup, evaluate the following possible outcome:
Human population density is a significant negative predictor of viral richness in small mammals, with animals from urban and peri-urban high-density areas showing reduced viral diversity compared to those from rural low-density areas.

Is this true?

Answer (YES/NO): NO